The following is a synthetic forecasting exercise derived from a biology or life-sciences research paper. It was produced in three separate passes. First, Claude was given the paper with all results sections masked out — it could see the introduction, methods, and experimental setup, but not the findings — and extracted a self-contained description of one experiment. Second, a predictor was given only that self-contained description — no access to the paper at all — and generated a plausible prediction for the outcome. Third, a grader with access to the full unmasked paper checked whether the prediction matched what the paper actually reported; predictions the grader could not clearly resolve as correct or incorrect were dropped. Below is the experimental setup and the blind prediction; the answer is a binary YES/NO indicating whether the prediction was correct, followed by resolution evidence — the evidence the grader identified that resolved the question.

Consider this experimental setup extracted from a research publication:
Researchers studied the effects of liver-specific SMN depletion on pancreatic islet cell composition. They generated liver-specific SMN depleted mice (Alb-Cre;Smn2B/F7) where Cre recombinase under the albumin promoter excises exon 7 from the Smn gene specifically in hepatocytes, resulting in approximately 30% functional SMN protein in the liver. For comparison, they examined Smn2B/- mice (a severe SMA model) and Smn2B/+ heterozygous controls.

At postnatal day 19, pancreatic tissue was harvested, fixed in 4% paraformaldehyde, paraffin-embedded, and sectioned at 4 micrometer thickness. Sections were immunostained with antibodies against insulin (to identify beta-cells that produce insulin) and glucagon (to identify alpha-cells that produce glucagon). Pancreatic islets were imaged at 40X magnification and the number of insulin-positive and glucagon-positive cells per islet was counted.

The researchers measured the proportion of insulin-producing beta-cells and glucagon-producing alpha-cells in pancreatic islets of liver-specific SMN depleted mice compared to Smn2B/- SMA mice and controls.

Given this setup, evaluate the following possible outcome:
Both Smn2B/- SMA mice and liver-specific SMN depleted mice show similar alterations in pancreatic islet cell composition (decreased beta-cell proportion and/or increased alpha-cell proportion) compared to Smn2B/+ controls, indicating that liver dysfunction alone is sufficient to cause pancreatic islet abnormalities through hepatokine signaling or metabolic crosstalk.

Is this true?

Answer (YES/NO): YES